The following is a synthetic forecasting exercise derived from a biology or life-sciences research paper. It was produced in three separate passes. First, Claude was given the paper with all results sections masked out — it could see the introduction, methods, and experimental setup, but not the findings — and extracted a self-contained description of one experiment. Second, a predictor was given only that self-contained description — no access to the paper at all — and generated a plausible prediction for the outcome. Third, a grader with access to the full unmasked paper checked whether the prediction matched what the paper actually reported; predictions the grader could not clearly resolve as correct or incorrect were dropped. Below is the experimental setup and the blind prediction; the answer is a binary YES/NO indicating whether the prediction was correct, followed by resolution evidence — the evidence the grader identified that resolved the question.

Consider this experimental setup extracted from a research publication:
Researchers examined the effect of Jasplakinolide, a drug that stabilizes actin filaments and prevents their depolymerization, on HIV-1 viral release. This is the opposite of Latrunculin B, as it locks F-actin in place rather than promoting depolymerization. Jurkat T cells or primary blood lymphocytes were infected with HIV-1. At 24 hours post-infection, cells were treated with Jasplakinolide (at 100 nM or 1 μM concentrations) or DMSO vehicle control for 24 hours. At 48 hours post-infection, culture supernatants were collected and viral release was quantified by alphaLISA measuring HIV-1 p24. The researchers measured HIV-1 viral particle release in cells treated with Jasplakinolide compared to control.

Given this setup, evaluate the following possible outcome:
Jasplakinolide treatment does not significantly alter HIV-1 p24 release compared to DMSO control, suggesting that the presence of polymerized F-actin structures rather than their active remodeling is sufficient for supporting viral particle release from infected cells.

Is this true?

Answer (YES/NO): NO